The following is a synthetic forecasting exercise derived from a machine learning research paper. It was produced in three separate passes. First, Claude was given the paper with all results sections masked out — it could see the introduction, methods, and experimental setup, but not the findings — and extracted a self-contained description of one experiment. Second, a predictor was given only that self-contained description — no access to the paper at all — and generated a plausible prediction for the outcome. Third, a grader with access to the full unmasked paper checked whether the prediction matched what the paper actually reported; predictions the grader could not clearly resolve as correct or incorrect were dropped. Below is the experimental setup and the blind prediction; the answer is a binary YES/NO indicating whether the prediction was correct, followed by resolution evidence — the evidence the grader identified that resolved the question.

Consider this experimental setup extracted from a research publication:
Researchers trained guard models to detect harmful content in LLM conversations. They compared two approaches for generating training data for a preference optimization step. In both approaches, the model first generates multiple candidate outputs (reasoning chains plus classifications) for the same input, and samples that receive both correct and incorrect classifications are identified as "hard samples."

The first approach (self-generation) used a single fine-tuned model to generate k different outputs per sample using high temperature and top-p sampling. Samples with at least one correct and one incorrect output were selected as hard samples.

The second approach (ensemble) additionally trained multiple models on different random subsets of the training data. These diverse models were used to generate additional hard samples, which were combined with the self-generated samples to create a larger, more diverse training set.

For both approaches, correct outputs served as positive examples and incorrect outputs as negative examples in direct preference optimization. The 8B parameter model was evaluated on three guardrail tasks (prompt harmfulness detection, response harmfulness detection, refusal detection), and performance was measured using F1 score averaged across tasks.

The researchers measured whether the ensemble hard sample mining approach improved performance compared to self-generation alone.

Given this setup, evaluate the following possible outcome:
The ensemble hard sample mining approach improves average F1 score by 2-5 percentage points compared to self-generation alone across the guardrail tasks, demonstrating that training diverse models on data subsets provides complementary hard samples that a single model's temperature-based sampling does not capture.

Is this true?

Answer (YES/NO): NO